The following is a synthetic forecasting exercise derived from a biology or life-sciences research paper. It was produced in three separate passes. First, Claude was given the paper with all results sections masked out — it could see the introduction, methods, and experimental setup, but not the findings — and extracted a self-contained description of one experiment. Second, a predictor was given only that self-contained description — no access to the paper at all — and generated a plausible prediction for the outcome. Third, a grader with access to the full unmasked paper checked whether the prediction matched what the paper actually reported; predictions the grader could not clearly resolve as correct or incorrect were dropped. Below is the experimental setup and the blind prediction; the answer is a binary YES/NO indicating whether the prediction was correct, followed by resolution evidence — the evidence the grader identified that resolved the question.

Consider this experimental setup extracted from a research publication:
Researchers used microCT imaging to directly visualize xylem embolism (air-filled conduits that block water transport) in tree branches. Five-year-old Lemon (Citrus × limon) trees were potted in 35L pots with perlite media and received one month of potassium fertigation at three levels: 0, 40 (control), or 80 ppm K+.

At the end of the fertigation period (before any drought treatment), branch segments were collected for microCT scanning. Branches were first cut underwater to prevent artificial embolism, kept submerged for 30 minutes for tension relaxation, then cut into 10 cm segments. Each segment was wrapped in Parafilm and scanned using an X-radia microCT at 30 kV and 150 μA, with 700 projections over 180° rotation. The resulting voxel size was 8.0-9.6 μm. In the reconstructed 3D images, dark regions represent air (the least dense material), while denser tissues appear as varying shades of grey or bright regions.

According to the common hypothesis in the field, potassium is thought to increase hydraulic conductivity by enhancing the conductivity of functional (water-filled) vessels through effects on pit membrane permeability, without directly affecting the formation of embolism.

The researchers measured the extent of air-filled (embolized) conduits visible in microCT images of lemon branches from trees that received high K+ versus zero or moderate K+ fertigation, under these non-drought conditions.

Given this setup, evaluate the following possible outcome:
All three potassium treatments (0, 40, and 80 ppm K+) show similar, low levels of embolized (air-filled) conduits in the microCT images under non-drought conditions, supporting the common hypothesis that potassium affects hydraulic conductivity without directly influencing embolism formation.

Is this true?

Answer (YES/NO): NO